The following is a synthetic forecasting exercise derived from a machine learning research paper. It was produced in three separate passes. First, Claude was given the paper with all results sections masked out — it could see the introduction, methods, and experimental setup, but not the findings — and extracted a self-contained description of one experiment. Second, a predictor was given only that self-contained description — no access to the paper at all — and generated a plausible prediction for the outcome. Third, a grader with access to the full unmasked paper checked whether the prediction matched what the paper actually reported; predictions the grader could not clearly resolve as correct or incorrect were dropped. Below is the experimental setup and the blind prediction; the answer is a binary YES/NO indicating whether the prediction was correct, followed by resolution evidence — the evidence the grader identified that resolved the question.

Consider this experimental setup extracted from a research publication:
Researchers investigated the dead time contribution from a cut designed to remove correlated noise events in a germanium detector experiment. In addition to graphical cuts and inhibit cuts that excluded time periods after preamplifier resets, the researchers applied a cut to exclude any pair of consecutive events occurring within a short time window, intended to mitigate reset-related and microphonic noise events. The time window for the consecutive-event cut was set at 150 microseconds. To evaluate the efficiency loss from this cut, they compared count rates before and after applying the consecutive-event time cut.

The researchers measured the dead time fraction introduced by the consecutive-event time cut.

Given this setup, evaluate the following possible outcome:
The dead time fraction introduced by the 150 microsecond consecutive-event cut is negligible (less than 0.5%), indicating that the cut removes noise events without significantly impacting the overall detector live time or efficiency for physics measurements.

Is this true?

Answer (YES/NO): YES